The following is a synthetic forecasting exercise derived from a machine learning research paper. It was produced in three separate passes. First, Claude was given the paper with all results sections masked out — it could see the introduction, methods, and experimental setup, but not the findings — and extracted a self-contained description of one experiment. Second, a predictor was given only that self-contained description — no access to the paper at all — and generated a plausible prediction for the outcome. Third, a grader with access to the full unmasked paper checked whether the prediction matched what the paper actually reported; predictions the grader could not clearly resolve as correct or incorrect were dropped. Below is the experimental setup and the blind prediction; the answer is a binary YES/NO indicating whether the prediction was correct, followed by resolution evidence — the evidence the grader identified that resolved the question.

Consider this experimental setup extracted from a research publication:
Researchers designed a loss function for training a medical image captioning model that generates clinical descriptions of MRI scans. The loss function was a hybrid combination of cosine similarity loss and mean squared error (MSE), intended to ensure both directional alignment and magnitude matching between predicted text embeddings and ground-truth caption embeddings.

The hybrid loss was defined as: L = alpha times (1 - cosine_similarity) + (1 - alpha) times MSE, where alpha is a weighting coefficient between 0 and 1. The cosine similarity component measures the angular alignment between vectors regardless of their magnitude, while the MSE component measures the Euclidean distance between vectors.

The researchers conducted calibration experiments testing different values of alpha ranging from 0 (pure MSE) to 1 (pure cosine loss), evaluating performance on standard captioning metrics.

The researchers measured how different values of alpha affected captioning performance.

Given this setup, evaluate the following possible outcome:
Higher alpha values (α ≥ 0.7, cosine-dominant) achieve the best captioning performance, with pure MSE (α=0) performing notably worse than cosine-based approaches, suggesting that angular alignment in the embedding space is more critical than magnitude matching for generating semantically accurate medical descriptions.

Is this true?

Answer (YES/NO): YES